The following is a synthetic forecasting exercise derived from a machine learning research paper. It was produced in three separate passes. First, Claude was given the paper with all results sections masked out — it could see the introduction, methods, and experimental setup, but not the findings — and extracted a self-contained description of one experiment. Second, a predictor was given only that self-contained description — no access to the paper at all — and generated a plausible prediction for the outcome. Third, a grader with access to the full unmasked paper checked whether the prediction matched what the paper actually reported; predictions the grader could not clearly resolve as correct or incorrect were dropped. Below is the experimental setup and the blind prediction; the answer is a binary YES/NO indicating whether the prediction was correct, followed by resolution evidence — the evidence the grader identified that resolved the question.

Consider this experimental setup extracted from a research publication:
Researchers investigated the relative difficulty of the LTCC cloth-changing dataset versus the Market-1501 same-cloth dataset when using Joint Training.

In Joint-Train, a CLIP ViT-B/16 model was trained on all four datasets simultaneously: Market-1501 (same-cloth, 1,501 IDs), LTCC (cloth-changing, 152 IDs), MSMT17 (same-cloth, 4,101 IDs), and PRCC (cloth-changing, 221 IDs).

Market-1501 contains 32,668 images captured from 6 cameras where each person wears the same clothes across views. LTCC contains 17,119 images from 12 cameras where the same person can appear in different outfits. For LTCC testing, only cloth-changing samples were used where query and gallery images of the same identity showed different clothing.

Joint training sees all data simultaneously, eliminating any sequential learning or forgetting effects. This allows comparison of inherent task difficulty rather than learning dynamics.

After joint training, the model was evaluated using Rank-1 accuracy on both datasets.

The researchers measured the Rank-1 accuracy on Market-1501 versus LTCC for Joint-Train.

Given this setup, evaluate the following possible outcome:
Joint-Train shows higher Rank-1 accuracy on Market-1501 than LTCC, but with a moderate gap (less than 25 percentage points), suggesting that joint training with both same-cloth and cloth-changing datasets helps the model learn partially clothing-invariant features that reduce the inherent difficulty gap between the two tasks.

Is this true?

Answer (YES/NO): NO